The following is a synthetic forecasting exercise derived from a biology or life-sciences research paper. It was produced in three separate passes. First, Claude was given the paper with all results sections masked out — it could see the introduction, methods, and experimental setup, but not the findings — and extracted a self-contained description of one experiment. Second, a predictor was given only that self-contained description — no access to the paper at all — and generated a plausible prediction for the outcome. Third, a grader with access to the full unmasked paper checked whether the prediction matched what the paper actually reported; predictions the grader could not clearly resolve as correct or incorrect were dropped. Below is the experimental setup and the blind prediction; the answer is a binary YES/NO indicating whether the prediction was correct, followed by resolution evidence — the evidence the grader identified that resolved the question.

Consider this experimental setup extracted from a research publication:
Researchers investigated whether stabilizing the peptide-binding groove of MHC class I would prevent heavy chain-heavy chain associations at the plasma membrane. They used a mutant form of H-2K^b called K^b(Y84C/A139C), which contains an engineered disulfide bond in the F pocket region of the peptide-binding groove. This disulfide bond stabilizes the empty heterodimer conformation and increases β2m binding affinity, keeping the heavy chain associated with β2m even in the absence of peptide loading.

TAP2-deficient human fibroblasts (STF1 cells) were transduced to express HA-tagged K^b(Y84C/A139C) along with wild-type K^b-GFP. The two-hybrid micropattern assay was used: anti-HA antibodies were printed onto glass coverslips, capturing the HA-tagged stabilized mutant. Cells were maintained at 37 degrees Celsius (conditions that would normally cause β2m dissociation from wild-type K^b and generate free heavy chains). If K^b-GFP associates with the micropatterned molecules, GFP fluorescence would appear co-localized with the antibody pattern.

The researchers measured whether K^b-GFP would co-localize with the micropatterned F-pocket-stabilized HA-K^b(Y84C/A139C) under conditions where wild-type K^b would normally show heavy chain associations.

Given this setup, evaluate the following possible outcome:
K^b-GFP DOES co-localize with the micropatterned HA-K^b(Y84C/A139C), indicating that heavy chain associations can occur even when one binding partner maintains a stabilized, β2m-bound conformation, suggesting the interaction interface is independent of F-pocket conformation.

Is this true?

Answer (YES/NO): NO